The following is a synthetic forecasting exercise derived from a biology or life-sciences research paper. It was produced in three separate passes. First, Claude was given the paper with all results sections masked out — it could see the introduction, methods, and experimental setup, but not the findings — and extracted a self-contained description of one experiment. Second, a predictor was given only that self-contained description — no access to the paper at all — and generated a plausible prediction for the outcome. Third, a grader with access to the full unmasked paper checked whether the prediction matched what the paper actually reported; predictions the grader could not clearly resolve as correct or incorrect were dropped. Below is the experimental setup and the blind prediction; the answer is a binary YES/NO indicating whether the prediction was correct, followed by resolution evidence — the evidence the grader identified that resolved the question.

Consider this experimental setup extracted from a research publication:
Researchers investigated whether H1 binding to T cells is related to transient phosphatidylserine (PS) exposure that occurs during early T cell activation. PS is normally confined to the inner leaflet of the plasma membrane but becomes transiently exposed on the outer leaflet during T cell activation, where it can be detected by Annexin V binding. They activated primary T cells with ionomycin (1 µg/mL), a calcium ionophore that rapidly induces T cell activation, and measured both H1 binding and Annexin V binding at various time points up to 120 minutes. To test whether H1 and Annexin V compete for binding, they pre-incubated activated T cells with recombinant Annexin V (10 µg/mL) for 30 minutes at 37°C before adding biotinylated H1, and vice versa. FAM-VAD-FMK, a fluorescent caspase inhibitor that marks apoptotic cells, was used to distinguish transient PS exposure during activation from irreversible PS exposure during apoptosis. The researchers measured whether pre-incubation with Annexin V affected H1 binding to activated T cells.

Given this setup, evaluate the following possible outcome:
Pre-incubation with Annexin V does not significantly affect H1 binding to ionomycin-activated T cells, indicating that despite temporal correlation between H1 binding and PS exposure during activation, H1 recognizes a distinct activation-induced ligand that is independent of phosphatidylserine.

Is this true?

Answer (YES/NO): YES